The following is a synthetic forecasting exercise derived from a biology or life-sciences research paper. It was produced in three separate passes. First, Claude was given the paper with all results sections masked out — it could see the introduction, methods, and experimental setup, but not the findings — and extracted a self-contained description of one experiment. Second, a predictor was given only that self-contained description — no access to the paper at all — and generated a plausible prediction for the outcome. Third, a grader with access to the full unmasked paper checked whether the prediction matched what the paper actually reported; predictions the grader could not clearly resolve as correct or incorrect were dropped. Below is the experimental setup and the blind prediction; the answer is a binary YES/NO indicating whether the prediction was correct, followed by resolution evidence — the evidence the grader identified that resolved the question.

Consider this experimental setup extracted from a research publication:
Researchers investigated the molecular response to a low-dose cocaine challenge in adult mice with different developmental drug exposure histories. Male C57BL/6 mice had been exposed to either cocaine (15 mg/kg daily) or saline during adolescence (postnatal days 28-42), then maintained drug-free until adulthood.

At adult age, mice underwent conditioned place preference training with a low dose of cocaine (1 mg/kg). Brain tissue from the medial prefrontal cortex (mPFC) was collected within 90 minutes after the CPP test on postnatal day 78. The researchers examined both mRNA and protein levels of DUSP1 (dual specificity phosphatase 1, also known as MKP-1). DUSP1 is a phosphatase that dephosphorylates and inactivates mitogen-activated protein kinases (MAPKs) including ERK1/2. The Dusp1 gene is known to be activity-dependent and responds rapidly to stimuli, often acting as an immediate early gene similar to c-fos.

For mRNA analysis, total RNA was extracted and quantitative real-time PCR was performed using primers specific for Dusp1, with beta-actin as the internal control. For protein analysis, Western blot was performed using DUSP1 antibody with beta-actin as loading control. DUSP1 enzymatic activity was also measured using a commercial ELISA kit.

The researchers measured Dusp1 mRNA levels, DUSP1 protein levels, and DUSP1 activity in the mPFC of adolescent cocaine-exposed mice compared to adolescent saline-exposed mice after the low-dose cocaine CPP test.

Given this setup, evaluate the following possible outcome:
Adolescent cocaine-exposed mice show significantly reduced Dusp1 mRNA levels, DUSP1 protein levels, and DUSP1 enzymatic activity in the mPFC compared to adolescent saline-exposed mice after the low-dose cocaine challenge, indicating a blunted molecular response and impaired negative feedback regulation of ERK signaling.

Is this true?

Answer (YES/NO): NO